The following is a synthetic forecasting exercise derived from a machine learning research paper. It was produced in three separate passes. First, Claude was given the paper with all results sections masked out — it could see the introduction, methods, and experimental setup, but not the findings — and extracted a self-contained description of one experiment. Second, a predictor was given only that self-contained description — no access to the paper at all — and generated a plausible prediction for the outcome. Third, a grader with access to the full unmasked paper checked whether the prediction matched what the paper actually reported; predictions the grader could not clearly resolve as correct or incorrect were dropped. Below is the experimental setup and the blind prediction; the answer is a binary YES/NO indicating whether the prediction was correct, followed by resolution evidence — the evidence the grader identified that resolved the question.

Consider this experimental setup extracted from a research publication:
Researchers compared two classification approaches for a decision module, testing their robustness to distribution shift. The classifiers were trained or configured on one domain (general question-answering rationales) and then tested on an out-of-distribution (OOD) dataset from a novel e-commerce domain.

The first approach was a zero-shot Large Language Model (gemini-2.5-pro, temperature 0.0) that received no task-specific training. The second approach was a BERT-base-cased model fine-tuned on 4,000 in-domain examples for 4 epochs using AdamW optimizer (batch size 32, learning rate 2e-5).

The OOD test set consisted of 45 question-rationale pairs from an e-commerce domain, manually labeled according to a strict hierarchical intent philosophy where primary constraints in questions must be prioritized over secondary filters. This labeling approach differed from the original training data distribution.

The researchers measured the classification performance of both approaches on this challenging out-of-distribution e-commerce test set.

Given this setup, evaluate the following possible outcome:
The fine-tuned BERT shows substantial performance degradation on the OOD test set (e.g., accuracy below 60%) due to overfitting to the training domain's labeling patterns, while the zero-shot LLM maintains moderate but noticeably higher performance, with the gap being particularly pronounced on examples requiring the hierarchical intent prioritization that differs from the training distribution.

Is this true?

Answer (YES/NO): NO